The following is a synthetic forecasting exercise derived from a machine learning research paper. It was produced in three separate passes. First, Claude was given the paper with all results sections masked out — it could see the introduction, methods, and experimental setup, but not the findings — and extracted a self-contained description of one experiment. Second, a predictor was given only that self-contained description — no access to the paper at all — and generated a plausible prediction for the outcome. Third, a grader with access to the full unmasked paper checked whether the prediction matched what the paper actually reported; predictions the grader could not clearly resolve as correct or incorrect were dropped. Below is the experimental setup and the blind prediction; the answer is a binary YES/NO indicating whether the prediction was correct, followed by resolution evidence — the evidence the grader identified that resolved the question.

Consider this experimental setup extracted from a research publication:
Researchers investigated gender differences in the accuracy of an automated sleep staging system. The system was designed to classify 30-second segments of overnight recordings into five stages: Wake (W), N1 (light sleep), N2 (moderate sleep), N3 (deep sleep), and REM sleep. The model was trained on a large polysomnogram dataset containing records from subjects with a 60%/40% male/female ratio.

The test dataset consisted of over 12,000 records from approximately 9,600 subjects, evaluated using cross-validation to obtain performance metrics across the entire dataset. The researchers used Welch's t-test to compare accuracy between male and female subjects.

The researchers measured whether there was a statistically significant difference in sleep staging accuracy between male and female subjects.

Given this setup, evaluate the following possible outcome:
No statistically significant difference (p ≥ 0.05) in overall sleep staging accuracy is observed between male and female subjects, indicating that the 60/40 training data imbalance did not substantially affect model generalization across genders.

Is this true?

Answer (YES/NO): NO